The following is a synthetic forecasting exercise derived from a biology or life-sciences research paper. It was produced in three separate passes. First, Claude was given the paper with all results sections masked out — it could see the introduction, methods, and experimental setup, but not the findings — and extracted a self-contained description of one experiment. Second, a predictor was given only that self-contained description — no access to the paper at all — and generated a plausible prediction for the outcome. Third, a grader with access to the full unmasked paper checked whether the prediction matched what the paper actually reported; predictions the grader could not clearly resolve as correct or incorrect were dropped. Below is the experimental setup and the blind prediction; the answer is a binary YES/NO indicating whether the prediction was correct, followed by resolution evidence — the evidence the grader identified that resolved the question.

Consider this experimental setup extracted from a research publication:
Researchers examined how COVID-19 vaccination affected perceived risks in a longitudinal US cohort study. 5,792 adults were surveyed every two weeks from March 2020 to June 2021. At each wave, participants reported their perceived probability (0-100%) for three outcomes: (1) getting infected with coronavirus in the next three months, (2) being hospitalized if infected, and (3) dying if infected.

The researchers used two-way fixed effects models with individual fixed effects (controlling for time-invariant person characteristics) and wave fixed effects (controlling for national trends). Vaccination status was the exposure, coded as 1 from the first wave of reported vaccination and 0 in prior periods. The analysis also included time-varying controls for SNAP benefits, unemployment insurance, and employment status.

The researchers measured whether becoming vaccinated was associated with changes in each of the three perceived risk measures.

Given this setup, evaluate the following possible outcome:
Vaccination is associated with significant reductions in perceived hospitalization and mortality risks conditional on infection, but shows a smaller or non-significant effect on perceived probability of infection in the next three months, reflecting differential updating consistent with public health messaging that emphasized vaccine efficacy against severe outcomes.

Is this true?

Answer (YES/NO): NO